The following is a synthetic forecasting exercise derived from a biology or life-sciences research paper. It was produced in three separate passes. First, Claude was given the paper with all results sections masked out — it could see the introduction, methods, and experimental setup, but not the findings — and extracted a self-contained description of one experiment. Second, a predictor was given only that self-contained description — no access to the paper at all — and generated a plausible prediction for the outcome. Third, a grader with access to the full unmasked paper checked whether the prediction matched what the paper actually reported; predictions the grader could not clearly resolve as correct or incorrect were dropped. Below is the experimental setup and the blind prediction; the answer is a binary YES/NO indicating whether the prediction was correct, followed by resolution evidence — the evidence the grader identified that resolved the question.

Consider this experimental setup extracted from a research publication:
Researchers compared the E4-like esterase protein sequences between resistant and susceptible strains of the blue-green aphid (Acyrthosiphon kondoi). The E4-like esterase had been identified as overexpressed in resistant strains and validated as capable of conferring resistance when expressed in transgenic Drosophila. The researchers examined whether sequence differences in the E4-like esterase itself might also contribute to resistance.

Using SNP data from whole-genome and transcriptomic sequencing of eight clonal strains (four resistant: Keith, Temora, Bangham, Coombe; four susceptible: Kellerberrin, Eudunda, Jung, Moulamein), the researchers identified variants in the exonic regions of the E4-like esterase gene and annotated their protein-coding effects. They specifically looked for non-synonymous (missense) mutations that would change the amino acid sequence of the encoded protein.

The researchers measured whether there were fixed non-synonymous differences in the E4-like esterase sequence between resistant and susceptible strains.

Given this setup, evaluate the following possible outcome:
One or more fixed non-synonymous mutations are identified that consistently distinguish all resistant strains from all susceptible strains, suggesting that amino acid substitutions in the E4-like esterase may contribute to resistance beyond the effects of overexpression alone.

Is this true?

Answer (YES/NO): YES